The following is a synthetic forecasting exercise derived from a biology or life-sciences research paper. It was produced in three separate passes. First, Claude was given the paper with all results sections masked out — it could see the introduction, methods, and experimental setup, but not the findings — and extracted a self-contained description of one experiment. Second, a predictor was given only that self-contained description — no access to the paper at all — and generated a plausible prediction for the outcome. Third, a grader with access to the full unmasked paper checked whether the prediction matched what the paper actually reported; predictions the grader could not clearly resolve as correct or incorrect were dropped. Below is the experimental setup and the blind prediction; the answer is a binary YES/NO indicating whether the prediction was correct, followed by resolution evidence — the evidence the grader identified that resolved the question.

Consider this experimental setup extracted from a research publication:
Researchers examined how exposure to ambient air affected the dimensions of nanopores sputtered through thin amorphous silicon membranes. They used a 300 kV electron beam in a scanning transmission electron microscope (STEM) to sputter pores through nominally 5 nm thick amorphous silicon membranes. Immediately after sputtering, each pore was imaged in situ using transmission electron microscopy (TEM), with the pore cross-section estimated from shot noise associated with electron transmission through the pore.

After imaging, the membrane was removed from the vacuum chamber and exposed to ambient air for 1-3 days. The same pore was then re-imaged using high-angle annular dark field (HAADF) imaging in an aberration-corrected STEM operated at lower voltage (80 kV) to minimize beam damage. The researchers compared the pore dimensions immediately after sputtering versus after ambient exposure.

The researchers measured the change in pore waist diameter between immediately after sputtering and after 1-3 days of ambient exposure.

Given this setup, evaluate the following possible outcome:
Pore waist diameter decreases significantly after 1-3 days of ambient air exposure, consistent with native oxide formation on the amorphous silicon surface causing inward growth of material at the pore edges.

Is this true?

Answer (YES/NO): YES